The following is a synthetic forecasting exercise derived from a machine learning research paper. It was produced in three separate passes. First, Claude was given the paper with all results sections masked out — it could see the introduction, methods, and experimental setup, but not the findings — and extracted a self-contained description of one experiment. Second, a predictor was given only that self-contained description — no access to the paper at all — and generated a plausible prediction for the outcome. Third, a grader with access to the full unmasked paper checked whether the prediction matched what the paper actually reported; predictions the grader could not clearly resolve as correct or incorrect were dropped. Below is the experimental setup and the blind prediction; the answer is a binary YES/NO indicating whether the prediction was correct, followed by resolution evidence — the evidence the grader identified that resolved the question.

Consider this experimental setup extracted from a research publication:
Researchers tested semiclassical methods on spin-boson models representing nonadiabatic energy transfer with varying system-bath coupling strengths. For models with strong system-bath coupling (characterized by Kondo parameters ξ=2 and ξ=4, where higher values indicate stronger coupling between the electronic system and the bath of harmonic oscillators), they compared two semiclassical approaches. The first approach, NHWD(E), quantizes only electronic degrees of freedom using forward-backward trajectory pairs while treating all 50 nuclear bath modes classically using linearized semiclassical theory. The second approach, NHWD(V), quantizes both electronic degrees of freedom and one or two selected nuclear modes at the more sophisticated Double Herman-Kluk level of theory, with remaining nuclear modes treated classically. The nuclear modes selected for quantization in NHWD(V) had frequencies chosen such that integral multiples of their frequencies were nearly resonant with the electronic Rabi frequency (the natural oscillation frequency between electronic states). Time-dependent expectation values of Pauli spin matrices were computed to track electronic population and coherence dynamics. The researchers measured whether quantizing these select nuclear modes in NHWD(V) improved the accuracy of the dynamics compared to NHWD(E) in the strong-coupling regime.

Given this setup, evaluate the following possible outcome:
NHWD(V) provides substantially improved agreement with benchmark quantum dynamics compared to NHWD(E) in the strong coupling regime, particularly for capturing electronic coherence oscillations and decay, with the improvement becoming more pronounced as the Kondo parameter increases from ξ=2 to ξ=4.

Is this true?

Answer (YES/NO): NO